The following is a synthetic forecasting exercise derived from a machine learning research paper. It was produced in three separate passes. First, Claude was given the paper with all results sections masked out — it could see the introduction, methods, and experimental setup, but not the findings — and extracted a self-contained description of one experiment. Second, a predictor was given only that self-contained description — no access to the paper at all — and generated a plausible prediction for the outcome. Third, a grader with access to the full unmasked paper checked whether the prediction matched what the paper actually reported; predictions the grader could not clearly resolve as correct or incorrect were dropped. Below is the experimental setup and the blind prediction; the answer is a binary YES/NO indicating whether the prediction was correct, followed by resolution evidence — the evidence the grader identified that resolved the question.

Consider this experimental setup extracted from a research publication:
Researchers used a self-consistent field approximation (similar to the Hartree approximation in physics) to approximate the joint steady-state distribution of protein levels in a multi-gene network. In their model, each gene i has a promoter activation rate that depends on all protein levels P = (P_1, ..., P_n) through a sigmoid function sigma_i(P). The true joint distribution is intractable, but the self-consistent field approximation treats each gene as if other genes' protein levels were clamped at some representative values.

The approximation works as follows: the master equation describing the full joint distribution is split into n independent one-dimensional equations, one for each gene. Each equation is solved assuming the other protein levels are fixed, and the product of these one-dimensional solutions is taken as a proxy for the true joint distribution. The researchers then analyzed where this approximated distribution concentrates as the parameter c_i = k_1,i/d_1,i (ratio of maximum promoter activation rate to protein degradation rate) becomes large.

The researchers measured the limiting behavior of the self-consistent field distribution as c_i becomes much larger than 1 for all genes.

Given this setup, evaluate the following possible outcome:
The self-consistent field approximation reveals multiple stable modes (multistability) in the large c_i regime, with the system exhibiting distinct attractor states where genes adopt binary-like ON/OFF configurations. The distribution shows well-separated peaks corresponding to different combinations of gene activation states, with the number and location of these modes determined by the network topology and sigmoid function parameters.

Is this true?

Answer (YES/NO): NO